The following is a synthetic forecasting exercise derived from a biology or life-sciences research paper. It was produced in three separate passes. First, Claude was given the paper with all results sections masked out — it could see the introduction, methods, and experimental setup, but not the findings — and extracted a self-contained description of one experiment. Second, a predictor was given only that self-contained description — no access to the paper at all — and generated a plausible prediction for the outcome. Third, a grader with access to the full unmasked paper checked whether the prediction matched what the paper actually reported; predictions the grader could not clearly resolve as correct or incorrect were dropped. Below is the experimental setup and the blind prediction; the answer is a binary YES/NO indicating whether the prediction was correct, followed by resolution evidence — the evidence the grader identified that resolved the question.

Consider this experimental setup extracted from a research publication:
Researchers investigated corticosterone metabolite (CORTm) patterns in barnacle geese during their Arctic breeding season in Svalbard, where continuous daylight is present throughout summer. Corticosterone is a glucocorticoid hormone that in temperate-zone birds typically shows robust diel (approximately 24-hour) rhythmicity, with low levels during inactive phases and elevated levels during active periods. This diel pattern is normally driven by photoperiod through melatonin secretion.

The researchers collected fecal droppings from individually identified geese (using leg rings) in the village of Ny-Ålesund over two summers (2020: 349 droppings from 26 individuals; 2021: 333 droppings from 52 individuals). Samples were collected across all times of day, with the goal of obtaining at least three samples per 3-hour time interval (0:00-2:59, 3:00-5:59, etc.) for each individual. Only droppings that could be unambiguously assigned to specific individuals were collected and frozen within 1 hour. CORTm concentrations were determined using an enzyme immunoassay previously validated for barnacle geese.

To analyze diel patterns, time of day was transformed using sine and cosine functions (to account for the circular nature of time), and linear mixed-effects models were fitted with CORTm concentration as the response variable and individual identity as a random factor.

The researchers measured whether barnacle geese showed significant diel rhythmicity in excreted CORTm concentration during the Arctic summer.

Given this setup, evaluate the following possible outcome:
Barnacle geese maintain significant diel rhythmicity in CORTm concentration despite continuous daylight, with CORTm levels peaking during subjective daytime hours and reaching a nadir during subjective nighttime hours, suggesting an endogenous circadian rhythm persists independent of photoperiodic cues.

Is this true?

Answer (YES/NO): NO